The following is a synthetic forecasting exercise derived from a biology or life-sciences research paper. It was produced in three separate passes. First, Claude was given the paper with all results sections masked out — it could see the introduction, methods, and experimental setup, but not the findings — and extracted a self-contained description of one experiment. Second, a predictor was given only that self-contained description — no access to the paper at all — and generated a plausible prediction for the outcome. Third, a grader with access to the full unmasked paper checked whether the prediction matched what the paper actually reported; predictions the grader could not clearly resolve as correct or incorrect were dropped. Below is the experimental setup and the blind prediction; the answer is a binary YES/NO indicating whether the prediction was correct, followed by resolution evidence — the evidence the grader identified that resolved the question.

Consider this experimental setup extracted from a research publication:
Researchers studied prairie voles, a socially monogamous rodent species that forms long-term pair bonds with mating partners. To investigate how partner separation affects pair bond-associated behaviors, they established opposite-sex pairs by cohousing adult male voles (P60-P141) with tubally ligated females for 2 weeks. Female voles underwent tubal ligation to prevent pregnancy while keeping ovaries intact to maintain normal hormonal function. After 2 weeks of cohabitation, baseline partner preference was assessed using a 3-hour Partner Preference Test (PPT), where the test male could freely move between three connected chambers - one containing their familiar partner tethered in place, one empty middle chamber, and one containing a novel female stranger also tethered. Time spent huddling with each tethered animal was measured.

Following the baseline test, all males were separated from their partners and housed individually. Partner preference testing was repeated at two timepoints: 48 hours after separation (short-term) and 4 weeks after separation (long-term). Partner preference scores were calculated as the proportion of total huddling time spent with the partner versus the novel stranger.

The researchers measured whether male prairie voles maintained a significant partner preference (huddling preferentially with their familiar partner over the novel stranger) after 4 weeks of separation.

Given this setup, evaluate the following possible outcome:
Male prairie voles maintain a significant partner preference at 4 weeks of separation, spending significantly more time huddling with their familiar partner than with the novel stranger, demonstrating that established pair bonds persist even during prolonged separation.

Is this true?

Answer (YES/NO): YES